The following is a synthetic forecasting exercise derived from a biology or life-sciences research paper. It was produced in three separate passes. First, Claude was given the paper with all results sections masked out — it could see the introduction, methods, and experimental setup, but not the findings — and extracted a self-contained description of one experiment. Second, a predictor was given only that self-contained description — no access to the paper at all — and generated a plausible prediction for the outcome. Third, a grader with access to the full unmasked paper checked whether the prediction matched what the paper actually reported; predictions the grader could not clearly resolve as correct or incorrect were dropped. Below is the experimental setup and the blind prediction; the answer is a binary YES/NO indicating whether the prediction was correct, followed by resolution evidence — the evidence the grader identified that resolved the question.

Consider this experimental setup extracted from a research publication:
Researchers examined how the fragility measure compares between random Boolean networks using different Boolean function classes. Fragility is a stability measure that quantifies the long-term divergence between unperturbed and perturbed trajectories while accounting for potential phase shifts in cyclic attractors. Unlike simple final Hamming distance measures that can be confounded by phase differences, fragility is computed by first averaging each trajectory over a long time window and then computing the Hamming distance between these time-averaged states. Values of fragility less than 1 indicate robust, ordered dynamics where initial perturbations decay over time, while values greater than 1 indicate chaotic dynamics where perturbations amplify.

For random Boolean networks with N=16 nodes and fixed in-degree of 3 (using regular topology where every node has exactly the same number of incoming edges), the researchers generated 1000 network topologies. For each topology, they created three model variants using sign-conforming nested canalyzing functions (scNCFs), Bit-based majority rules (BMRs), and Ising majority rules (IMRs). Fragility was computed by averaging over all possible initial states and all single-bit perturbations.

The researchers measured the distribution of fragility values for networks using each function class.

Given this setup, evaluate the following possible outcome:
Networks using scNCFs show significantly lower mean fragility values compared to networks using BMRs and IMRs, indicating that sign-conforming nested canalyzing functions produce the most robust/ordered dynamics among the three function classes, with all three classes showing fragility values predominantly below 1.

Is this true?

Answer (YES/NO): NO